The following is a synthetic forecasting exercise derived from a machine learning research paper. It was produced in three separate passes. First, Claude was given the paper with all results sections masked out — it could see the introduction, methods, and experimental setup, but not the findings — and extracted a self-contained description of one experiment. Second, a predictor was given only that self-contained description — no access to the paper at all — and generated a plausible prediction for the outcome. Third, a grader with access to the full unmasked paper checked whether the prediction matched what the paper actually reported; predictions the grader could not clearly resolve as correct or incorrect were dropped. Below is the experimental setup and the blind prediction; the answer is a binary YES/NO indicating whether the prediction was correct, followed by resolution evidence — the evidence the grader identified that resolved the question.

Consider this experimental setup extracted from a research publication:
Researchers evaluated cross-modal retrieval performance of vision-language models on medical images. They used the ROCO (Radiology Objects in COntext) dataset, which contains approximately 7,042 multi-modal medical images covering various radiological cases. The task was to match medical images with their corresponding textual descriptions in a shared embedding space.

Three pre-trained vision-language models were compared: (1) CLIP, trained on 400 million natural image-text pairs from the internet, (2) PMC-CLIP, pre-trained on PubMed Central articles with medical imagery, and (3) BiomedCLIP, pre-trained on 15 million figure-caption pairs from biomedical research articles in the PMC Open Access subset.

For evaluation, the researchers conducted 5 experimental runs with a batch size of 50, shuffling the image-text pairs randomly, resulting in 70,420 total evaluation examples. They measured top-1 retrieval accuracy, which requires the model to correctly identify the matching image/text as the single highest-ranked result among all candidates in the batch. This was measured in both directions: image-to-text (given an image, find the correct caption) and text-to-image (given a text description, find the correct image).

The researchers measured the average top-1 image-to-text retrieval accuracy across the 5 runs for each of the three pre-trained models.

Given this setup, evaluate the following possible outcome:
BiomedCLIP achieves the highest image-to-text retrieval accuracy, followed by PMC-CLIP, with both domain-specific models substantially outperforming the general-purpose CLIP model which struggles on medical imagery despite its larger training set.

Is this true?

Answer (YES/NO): YES